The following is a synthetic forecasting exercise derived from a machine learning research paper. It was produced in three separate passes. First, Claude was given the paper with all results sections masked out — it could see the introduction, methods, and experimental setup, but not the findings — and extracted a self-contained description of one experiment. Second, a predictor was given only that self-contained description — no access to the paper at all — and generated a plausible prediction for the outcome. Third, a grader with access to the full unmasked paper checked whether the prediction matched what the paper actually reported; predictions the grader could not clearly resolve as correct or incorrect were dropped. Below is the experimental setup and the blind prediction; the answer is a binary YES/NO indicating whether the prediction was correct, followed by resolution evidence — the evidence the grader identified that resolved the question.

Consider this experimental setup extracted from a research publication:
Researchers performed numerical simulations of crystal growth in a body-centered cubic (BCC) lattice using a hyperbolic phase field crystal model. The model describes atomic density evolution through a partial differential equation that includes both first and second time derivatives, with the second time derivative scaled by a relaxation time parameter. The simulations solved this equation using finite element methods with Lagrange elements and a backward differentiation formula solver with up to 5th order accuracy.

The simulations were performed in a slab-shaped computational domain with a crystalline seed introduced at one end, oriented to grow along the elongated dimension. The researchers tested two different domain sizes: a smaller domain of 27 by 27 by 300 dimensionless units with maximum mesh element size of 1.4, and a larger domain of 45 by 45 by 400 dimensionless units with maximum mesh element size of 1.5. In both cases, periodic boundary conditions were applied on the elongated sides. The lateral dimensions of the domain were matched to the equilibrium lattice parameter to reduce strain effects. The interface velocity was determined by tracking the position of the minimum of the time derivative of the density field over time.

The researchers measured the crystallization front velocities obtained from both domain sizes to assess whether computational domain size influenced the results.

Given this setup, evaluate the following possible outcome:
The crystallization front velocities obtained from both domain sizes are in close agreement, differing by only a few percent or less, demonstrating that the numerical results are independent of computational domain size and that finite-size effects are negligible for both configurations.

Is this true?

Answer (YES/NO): YES